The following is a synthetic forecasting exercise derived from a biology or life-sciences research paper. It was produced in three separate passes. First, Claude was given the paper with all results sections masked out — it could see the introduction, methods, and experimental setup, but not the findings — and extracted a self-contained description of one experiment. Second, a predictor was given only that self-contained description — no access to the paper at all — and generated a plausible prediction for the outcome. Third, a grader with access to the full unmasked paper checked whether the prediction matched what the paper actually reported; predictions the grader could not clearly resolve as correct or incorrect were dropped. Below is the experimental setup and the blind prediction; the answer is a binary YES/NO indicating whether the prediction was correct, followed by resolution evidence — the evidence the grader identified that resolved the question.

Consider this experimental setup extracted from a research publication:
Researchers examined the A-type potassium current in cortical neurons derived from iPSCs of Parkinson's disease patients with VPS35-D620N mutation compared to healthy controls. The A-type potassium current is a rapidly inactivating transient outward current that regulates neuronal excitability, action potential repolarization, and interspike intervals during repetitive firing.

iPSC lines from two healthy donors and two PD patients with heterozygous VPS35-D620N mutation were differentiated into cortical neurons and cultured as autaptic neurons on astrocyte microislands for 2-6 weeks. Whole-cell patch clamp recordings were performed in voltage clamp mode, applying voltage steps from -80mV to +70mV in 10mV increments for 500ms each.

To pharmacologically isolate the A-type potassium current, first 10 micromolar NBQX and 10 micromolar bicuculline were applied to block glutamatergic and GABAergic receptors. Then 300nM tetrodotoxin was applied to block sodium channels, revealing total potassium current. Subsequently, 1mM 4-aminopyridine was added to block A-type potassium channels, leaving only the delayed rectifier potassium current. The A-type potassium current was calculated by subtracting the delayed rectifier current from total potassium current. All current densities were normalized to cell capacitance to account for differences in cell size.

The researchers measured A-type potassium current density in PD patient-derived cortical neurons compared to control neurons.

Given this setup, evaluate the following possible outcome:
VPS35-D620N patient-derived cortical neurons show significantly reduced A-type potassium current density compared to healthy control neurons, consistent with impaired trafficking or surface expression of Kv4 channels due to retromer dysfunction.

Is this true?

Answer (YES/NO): NO